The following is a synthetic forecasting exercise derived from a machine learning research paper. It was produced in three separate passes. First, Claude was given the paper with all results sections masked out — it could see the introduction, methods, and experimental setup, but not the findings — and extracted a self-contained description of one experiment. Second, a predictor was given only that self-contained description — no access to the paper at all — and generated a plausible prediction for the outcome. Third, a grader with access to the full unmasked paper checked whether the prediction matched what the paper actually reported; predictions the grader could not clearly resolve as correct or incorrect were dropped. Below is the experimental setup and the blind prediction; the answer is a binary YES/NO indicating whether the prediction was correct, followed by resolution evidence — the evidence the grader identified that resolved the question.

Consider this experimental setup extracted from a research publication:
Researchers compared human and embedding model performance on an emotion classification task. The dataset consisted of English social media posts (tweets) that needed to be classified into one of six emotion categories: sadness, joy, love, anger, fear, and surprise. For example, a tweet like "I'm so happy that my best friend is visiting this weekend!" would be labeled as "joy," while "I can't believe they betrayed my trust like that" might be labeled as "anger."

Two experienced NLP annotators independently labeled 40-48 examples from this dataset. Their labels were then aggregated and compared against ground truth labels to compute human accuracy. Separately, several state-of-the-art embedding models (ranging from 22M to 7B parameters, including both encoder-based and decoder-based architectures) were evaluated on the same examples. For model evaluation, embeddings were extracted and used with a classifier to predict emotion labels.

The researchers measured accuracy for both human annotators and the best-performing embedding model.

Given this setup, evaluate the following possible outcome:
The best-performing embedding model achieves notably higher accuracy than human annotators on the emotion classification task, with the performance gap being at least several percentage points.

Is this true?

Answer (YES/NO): YES